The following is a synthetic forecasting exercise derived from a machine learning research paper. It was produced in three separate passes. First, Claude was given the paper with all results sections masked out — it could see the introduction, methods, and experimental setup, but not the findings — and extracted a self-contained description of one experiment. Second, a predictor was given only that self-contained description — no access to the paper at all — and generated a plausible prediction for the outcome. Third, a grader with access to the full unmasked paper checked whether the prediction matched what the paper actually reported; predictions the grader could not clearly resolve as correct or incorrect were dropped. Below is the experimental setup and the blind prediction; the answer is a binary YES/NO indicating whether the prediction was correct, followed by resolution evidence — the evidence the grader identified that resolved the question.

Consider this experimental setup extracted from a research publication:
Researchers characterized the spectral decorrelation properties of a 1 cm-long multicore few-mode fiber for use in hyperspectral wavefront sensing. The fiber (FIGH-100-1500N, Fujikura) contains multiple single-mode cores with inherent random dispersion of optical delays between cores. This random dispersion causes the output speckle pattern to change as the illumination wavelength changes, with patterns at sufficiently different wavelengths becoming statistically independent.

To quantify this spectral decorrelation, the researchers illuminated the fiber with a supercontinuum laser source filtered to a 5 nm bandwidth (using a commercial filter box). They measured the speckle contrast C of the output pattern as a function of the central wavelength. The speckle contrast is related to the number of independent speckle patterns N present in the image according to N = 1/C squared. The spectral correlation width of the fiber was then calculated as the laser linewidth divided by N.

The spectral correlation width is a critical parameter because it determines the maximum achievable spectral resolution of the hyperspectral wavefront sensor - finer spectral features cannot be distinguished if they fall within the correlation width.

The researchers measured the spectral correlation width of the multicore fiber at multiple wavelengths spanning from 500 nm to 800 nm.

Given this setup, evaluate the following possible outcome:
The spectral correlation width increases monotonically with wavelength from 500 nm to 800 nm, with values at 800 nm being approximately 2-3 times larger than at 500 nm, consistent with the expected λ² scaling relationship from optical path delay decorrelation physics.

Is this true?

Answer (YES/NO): NO